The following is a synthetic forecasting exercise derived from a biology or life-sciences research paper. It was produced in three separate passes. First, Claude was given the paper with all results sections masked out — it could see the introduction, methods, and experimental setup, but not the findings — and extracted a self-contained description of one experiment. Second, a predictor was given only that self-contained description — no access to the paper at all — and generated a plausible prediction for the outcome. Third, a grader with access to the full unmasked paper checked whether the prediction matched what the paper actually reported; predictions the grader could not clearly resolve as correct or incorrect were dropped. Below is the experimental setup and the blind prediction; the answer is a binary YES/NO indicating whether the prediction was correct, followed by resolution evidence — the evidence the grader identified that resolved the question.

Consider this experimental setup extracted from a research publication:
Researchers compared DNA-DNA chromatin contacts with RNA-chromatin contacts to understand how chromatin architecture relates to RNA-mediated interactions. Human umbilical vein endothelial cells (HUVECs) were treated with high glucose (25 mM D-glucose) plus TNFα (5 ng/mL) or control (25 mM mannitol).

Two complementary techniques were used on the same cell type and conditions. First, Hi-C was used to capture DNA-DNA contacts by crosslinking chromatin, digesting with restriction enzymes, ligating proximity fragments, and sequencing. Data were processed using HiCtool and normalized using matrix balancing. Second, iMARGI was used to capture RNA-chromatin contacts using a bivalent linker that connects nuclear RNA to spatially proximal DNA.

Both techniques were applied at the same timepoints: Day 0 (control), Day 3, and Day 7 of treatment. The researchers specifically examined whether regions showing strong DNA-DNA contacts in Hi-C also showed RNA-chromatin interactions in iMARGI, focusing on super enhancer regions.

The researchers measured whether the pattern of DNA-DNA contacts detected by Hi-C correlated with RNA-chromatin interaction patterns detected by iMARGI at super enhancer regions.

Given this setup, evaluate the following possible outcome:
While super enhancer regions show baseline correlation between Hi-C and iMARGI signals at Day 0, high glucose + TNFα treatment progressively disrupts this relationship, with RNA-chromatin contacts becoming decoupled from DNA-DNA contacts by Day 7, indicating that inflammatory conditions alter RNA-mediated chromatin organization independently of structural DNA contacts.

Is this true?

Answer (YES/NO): NO